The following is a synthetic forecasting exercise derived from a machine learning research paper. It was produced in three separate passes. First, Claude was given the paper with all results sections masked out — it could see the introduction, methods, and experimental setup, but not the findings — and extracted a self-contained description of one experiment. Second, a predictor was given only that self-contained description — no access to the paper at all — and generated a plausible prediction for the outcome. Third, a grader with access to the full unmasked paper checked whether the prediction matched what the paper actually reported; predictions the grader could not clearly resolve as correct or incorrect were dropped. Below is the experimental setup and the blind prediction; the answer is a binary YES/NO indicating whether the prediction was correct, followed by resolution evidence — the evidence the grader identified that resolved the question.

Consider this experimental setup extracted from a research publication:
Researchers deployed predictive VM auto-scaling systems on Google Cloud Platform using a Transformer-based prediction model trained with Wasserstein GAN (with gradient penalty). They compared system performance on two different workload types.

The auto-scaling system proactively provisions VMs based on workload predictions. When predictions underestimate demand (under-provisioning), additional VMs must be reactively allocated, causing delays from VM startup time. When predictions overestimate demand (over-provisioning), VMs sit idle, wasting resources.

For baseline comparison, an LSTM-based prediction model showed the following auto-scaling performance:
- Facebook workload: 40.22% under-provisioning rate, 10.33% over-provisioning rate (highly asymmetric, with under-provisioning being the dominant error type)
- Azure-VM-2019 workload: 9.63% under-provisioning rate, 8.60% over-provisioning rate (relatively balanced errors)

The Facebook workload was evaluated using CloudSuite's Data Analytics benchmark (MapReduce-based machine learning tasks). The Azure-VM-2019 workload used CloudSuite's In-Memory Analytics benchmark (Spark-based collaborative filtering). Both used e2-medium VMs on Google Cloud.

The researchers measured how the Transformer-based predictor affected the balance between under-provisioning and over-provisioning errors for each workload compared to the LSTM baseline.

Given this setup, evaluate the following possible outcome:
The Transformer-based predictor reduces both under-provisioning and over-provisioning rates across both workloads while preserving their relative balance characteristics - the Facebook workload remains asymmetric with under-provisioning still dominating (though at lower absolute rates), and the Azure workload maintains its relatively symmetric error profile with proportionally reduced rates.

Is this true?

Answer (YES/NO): NO